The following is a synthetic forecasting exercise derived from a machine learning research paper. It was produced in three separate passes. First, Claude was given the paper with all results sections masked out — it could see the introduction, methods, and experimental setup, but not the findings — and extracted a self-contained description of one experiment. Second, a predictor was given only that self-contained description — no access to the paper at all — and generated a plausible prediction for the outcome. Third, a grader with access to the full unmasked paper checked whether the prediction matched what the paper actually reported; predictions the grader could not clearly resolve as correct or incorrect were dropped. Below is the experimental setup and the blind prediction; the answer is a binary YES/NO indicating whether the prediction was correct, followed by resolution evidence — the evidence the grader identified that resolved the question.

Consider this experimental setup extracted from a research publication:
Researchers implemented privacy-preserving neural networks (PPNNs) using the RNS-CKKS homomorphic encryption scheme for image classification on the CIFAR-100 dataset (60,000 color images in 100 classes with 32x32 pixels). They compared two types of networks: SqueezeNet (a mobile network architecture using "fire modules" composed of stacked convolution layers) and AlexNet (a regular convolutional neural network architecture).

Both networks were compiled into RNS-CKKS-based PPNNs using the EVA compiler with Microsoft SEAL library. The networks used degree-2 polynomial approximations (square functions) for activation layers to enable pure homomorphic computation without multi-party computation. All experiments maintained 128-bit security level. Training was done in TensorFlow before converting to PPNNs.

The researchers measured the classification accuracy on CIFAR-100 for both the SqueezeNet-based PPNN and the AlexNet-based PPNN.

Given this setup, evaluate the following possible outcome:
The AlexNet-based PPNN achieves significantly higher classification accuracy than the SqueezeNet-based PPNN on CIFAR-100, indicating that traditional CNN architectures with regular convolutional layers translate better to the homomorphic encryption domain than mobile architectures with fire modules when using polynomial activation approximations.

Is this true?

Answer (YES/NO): NO